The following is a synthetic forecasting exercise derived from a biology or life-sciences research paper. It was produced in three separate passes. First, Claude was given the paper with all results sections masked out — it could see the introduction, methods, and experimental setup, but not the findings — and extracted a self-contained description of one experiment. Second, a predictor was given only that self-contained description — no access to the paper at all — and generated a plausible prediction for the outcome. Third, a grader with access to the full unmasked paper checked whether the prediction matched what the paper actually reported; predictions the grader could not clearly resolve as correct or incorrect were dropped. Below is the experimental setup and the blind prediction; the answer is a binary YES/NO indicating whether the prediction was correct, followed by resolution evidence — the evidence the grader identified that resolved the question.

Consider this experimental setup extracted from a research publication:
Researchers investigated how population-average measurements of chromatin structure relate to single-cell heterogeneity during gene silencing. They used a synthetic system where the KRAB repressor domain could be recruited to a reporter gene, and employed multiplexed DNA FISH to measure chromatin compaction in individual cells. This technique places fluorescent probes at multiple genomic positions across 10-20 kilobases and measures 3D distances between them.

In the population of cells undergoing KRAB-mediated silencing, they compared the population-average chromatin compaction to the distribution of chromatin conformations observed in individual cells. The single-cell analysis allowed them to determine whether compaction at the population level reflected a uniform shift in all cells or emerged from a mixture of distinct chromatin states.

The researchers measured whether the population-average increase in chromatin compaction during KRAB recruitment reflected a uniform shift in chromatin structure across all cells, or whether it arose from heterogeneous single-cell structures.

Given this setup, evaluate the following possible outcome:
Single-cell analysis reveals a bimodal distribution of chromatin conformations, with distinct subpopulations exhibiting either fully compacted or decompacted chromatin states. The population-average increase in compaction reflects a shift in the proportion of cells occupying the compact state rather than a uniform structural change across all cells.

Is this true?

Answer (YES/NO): NO